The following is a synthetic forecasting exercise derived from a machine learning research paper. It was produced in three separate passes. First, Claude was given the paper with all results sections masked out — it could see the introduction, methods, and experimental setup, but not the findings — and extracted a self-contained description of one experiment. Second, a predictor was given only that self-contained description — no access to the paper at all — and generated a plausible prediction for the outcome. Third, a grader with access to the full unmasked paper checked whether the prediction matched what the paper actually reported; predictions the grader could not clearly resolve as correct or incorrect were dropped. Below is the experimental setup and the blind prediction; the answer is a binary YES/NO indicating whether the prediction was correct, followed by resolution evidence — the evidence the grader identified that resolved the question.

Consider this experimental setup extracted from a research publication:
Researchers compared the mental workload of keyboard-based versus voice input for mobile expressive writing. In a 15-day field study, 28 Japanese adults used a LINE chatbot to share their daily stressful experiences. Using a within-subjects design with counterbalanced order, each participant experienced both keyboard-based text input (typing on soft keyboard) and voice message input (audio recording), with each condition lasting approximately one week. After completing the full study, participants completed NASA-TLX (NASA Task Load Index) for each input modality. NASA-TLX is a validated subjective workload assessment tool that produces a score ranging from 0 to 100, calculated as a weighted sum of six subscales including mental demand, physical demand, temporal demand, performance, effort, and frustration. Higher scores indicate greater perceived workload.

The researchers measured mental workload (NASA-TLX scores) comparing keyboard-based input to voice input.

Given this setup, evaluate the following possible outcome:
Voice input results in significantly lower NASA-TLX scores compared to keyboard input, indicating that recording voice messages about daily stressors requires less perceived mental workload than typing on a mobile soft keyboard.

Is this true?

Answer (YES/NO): NO